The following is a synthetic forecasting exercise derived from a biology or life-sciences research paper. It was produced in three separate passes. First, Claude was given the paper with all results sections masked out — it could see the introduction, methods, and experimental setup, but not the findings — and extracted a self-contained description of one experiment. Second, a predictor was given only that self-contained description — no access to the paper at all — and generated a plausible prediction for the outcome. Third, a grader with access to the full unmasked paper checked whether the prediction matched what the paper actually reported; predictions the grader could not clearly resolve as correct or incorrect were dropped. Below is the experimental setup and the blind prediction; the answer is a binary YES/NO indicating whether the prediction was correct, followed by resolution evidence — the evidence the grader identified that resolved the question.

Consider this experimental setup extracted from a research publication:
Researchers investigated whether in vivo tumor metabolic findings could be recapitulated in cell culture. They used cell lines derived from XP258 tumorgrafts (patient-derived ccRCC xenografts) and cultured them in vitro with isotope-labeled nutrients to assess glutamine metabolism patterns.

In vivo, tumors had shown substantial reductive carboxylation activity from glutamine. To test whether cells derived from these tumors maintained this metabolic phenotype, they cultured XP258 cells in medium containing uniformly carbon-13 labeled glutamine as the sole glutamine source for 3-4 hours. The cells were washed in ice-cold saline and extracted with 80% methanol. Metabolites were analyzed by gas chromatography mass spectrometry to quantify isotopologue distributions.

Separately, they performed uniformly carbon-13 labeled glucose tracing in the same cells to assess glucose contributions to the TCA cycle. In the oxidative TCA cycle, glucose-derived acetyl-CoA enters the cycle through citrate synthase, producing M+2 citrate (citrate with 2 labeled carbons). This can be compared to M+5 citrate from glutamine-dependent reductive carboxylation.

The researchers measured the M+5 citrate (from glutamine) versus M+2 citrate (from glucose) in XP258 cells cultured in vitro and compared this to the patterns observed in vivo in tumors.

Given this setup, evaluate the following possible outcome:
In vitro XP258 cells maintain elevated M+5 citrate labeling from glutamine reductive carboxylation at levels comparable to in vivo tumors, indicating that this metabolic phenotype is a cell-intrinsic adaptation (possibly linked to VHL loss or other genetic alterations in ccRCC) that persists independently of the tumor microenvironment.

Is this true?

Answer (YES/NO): YES